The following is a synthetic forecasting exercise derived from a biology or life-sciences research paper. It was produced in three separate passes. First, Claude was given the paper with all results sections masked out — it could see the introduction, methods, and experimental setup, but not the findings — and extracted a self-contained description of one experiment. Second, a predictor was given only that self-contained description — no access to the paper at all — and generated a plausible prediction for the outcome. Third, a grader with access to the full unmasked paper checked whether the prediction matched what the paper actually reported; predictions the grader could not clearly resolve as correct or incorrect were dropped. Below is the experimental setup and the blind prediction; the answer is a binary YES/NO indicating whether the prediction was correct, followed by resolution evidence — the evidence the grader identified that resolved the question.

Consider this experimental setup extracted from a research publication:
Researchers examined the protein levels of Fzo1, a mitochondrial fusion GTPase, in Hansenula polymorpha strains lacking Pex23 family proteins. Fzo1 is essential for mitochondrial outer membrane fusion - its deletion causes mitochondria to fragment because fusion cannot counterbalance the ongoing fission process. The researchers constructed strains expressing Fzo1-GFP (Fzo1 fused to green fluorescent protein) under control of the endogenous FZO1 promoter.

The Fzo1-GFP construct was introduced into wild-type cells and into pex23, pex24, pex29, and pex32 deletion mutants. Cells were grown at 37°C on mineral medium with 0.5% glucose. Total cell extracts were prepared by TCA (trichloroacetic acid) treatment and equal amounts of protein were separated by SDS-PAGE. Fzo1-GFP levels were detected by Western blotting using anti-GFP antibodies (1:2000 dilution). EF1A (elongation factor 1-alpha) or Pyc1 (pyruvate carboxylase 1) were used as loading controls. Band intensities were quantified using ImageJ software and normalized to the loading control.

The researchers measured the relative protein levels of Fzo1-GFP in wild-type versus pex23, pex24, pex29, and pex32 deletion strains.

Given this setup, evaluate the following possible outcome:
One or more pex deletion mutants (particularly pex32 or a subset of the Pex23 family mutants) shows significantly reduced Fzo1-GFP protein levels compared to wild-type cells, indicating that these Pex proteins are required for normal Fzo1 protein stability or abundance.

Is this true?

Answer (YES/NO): YES